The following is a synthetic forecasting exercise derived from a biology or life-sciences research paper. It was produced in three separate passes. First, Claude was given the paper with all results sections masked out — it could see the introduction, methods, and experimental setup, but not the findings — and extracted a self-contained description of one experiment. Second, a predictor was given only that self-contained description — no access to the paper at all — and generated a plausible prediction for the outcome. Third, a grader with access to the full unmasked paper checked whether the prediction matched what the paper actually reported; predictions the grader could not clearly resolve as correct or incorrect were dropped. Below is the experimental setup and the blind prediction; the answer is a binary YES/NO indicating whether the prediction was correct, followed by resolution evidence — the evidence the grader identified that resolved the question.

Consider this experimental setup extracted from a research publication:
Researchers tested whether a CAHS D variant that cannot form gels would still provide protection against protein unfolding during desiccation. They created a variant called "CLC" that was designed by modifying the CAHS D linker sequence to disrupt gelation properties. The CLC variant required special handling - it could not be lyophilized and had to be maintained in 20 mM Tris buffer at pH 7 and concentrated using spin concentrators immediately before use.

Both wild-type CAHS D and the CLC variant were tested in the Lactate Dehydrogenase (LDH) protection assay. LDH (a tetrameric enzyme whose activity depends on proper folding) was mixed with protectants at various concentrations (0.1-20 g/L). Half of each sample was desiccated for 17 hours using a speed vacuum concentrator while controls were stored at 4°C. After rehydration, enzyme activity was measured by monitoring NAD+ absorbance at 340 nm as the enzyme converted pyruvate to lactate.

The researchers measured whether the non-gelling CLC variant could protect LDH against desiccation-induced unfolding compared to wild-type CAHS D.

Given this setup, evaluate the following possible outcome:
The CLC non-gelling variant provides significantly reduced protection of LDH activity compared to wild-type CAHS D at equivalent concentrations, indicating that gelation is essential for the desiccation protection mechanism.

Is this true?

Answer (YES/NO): NO